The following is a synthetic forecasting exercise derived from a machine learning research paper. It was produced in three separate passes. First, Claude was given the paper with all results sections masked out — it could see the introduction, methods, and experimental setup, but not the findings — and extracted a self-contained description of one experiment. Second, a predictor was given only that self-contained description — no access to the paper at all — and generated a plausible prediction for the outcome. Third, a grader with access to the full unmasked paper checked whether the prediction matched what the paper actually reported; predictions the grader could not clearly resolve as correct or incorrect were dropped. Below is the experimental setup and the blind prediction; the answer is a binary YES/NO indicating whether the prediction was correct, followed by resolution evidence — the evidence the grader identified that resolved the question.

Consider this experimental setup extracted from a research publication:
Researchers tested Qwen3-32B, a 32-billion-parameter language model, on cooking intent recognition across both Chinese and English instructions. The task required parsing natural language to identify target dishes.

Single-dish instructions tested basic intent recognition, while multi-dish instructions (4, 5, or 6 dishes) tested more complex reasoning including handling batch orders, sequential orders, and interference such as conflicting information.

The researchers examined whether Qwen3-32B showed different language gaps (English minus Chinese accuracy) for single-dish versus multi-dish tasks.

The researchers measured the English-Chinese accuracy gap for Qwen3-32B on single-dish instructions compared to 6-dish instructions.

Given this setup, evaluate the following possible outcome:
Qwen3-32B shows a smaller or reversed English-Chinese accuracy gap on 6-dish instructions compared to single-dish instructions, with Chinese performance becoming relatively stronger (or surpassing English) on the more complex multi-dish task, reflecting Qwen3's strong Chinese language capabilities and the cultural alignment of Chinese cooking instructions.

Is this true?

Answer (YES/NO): YES